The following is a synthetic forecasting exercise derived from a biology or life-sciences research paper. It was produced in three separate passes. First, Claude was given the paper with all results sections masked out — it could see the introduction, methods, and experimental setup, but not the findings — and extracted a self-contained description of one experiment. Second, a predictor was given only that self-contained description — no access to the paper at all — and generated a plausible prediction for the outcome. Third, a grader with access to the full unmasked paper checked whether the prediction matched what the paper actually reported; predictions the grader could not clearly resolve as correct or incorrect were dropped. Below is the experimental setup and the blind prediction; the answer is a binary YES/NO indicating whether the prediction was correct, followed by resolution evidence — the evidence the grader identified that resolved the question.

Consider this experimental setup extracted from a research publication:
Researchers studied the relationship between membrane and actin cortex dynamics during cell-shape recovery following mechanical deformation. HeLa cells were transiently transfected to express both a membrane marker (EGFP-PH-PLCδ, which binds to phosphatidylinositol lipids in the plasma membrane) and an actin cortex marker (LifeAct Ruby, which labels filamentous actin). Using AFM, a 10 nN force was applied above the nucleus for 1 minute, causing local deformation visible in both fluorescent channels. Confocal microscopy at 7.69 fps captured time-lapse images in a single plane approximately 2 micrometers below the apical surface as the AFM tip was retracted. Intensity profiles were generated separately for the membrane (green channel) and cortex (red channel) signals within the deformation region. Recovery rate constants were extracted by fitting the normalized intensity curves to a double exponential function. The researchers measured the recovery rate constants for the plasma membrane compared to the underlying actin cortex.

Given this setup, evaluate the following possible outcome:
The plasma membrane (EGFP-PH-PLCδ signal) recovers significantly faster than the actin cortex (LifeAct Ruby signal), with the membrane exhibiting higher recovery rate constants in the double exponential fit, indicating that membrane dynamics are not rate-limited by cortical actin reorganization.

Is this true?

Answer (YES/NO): NO